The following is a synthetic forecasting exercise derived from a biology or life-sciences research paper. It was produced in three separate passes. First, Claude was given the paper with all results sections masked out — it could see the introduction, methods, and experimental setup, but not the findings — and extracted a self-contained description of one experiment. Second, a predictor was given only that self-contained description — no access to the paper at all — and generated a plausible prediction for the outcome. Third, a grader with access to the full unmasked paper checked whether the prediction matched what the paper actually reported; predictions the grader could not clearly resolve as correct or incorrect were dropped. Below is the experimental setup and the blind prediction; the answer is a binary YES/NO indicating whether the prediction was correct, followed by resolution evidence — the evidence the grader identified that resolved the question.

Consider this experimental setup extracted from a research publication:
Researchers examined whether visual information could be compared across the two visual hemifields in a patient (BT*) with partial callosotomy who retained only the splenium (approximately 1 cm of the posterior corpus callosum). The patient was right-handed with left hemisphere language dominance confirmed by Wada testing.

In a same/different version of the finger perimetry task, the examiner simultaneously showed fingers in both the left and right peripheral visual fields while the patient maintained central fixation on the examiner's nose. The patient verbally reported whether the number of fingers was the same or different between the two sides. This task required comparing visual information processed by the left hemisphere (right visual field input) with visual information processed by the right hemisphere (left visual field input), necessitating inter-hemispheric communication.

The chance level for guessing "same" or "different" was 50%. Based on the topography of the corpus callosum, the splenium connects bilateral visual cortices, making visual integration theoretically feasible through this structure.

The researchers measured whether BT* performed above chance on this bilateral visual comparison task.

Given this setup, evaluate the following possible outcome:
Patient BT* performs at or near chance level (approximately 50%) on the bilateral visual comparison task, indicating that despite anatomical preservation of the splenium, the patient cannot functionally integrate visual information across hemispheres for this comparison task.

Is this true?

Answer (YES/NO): NO